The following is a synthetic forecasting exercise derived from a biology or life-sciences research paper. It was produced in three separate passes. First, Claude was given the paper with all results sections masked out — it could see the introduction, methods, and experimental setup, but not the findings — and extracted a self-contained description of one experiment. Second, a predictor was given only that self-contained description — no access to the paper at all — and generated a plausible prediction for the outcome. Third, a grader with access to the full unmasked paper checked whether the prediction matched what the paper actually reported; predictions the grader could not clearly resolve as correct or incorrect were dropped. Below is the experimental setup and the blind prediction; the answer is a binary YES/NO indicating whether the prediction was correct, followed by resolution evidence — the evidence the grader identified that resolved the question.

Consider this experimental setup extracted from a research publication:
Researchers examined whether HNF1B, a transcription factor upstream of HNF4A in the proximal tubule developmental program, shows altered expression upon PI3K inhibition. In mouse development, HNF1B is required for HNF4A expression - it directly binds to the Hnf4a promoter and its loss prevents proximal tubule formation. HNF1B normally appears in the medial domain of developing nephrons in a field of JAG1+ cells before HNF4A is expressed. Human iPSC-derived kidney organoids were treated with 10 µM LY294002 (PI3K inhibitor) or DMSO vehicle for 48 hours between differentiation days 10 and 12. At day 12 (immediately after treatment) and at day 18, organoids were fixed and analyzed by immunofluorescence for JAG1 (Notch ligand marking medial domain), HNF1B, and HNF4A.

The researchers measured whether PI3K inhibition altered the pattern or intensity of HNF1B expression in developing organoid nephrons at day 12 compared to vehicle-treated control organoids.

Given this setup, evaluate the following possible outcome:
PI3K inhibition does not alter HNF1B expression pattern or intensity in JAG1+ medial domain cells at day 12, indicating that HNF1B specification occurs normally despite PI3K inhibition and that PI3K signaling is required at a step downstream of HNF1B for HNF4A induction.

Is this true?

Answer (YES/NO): NO